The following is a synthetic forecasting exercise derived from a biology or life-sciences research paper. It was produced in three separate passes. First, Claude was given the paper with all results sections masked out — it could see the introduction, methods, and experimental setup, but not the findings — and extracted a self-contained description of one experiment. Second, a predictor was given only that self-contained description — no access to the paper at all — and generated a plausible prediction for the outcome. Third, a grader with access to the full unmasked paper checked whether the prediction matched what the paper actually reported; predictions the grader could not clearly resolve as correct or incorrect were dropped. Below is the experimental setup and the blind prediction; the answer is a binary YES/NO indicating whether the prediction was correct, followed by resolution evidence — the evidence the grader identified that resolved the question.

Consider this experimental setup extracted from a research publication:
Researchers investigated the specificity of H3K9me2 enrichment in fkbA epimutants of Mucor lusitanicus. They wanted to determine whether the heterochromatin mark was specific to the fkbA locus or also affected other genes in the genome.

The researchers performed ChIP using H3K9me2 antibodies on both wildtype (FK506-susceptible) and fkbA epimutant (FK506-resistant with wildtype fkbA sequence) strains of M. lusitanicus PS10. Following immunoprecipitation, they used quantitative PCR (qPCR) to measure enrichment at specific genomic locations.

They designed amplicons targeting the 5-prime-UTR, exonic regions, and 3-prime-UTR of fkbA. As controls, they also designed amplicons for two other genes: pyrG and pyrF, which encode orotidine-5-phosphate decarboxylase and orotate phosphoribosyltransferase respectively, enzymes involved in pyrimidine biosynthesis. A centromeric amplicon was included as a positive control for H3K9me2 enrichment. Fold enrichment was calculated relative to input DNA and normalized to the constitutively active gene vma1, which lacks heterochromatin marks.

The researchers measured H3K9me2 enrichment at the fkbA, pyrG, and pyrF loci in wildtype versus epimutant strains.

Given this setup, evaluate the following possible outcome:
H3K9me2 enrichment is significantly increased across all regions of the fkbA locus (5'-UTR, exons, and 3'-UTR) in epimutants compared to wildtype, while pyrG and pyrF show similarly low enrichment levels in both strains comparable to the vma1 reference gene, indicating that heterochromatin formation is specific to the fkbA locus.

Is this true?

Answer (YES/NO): NO